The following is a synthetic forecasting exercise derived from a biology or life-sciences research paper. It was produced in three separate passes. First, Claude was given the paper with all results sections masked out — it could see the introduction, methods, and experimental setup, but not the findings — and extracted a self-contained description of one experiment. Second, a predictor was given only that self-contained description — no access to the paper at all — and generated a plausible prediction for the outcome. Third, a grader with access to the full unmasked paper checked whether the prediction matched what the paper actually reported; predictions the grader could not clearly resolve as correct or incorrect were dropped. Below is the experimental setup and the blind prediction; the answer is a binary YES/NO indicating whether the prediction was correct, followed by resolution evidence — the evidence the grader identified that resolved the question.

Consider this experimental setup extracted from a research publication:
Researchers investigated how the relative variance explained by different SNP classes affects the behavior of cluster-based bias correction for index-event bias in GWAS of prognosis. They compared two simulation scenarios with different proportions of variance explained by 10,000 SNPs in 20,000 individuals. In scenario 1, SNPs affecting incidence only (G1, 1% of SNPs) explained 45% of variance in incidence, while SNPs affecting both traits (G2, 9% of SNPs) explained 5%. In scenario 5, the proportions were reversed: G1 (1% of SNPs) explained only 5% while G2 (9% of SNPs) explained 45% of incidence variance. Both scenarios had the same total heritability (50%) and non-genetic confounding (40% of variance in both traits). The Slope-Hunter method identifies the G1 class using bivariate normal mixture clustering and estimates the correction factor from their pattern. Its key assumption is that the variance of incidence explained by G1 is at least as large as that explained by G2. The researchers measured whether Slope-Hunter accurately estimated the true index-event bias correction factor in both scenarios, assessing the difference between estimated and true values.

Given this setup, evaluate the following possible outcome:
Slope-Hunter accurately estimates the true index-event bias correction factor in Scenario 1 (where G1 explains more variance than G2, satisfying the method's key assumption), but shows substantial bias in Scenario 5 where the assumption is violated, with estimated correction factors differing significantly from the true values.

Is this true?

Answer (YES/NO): YES